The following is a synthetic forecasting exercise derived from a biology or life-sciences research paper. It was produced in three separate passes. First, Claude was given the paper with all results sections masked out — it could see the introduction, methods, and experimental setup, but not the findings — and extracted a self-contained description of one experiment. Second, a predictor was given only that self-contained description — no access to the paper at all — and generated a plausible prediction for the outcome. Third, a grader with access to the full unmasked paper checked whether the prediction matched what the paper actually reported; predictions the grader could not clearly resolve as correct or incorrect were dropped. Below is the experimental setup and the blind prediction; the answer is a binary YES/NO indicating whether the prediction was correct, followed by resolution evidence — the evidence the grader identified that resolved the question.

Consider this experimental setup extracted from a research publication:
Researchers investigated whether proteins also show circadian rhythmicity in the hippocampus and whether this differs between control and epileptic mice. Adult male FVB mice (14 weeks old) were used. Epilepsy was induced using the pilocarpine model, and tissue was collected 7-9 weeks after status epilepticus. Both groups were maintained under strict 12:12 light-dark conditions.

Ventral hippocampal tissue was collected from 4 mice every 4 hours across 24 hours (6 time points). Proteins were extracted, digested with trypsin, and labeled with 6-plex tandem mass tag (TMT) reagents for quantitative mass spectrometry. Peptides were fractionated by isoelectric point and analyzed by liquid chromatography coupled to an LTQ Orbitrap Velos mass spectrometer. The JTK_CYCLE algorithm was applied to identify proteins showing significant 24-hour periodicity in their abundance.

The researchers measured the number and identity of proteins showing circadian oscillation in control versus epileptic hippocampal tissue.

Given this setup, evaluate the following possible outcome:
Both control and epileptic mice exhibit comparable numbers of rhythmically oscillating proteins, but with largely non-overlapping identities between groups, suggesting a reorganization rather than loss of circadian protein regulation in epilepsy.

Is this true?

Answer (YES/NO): NO